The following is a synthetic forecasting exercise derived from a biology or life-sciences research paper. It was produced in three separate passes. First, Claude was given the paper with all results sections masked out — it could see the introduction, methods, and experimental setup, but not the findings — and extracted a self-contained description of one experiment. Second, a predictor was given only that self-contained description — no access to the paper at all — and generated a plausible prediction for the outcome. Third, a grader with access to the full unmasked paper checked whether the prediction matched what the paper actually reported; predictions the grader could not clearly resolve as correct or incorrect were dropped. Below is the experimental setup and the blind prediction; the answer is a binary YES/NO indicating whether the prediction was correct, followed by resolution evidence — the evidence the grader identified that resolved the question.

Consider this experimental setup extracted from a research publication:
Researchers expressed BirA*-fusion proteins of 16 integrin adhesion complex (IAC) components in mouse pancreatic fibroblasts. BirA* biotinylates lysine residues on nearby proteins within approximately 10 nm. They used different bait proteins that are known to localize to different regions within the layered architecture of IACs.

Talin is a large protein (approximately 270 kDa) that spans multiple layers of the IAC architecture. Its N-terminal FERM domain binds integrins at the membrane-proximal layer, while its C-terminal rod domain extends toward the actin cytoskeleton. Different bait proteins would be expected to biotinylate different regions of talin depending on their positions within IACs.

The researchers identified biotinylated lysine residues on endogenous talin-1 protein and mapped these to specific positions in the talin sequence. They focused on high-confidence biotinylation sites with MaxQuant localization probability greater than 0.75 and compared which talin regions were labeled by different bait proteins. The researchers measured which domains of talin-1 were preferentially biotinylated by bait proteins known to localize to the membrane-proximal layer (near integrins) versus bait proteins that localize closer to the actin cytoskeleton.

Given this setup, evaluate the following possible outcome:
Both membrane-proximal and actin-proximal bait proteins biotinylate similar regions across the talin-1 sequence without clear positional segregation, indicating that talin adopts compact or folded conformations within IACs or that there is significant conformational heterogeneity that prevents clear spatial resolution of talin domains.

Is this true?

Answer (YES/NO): NO